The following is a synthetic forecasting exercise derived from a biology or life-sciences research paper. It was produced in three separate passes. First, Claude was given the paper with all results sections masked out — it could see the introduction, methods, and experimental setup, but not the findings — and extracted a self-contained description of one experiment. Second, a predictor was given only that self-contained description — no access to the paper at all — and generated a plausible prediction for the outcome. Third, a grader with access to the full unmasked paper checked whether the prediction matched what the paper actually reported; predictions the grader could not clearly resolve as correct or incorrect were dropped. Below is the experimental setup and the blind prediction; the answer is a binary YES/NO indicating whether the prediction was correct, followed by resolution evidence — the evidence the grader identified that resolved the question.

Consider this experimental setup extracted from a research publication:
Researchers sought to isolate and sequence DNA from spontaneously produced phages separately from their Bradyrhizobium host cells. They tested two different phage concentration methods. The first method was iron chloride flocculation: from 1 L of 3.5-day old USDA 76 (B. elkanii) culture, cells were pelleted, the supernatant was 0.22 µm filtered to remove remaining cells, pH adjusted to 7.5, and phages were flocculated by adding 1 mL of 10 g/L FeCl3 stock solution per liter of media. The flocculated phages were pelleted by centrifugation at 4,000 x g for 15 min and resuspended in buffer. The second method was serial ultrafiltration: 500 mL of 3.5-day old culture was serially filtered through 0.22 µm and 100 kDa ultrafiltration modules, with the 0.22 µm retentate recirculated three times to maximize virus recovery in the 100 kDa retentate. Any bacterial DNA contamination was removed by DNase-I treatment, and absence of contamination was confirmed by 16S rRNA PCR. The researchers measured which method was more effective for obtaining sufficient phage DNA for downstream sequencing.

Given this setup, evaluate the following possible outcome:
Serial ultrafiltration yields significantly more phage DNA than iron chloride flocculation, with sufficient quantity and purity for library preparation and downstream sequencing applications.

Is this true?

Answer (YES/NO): YES